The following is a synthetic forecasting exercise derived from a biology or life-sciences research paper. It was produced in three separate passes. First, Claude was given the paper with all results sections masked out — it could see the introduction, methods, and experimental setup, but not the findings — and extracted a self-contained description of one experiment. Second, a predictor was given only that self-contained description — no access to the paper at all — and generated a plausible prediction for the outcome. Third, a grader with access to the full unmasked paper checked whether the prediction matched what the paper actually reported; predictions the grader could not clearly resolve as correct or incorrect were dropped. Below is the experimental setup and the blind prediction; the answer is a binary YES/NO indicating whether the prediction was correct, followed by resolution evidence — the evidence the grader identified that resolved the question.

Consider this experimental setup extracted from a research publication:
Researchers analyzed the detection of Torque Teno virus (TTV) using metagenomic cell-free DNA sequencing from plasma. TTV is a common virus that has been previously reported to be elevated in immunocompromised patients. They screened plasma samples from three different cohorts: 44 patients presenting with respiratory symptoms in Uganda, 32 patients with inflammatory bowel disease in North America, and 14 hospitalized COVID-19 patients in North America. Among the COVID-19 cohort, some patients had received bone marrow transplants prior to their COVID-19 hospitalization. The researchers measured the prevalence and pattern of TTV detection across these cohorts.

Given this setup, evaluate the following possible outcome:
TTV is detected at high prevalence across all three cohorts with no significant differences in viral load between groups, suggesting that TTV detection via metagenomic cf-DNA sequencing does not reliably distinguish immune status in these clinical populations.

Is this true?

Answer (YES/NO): NO